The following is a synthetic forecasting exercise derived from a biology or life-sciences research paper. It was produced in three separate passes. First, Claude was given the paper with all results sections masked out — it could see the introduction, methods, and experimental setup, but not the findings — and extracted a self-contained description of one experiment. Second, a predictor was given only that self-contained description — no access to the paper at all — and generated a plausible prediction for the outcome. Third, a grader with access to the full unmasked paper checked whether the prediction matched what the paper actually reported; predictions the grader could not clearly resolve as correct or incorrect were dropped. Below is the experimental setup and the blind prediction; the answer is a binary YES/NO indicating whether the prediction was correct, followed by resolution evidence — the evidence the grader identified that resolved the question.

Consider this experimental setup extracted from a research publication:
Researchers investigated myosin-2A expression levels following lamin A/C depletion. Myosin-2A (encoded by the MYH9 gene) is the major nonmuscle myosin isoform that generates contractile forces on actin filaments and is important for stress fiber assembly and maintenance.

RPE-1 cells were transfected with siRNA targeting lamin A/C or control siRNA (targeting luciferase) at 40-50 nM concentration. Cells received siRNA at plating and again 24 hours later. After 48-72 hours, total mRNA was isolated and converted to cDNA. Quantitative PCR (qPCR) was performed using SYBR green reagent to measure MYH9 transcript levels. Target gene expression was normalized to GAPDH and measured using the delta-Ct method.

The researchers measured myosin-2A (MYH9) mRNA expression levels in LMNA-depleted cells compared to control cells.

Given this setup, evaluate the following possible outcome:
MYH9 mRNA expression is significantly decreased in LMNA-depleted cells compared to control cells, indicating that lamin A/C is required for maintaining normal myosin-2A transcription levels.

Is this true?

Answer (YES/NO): NO